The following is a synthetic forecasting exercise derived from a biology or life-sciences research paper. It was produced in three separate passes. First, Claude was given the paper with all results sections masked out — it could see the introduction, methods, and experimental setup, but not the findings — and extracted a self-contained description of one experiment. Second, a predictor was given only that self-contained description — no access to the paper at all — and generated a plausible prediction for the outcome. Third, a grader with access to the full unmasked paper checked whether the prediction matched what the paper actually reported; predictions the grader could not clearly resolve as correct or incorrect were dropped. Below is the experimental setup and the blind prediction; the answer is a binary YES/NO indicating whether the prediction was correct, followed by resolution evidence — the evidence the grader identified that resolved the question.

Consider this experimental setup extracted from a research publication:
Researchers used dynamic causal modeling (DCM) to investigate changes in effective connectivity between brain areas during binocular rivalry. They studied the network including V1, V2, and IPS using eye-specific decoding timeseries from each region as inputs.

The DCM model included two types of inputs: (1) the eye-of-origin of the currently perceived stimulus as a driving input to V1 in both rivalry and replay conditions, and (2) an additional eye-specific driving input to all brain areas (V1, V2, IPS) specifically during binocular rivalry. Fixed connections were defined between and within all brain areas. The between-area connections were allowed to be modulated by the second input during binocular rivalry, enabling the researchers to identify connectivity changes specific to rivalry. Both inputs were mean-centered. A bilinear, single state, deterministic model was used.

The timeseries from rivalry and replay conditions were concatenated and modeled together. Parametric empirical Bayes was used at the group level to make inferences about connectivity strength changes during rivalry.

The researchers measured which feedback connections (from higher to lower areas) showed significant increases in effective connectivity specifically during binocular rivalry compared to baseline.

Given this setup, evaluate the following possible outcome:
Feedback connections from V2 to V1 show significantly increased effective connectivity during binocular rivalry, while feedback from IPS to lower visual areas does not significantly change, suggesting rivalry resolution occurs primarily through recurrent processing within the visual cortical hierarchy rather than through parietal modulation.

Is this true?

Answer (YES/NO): NO